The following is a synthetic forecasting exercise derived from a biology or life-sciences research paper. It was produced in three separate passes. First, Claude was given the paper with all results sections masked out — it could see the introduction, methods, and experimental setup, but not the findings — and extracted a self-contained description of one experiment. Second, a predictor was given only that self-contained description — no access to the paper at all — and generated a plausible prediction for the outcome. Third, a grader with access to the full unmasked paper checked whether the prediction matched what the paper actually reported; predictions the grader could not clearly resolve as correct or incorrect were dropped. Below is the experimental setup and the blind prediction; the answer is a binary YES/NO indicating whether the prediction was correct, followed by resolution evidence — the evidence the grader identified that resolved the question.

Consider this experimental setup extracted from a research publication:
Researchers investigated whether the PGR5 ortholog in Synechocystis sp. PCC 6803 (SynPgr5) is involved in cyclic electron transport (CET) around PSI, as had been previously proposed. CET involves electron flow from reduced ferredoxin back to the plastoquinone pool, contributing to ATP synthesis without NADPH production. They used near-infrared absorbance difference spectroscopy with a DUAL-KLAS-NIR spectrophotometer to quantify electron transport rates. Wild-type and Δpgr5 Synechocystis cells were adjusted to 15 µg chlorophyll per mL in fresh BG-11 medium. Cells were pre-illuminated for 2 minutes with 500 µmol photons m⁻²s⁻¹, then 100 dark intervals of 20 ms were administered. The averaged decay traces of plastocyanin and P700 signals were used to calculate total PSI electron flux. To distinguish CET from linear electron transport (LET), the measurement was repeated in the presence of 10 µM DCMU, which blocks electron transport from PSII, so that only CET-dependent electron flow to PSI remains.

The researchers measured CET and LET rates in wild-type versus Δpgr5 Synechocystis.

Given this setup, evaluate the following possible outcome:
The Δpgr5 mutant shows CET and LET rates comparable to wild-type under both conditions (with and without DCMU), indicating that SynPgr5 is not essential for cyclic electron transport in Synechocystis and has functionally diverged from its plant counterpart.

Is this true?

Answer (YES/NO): YES